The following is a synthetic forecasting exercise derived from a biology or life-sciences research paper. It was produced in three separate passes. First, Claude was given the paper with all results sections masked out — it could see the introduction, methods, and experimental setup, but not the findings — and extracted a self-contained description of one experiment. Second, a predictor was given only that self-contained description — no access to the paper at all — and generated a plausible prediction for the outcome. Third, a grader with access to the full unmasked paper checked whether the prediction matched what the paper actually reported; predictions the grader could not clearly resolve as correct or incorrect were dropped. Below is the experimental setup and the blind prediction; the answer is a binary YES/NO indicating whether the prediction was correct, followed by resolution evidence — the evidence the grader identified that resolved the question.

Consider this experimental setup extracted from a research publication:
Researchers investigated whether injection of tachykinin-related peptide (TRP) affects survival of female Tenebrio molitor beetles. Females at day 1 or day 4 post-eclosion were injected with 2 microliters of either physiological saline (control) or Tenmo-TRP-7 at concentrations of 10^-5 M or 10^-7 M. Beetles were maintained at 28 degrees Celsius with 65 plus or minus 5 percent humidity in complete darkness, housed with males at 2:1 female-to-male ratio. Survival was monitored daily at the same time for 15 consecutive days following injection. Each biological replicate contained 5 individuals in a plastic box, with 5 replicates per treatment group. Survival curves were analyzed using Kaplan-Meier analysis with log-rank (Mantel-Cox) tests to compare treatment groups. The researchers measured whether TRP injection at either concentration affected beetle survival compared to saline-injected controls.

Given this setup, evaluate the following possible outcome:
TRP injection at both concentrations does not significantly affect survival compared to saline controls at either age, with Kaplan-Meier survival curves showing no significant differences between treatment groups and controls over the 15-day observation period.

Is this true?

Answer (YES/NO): YES